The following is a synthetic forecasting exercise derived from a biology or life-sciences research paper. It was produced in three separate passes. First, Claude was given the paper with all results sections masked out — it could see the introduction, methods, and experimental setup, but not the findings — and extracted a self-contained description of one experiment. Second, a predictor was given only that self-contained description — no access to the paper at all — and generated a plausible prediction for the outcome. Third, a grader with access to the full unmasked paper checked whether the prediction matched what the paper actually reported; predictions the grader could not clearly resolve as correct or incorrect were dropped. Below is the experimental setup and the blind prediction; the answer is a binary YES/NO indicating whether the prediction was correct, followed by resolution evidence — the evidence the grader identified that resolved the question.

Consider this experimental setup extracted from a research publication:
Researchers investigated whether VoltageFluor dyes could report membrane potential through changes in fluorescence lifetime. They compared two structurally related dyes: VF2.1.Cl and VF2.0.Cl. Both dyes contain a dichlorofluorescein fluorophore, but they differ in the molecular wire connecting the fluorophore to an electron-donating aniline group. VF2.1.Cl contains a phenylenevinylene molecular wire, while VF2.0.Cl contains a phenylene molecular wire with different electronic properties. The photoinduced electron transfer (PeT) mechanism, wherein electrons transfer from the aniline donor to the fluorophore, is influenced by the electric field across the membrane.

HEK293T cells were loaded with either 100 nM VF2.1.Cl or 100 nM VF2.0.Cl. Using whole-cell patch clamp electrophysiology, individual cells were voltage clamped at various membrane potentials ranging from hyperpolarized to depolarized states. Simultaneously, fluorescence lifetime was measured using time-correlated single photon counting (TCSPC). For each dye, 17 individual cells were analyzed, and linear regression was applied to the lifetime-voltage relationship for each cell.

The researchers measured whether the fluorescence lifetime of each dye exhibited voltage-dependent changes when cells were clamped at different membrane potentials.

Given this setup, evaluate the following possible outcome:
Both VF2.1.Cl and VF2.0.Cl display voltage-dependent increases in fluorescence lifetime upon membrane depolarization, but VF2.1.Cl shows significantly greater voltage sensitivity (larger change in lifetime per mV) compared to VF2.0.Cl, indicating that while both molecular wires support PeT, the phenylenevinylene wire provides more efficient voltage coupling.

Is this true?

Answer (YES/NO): NO